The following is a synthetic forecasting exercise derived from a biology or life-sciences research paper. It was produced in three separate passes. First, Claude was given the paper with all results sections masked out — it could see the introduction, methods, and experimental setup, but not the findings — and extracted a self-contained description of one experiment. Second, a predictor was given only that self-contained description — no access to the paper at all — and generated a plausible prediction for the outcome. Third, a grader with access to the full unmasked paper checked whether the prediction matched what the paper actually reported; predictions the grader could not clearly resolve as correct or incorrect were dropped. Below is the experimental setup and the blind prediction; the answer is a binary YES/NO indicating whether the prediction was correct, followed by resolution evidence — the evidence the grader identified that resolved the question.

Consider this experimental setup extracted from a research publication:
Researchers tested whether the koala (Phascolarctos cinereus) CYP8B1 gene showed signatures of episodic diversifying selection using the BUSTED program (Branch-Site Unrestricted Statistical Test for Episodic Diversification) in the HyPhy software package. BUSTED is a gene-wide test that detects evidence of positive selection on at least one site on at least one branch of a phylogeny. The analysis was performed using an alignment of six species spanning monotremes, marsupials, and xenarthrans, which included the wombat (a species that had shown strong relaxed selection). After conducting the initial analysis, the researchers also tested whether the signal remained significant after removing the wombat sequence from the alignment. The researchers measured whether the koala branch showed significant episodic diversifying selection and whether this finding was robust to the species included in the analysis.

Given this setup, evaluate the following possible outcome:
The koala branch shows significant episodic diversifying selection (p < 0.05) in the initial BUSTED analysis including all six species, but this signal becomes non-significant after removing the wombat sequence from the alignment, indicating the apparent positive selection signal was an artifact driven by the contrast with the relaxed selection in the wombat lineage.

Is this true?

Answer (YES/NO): YES